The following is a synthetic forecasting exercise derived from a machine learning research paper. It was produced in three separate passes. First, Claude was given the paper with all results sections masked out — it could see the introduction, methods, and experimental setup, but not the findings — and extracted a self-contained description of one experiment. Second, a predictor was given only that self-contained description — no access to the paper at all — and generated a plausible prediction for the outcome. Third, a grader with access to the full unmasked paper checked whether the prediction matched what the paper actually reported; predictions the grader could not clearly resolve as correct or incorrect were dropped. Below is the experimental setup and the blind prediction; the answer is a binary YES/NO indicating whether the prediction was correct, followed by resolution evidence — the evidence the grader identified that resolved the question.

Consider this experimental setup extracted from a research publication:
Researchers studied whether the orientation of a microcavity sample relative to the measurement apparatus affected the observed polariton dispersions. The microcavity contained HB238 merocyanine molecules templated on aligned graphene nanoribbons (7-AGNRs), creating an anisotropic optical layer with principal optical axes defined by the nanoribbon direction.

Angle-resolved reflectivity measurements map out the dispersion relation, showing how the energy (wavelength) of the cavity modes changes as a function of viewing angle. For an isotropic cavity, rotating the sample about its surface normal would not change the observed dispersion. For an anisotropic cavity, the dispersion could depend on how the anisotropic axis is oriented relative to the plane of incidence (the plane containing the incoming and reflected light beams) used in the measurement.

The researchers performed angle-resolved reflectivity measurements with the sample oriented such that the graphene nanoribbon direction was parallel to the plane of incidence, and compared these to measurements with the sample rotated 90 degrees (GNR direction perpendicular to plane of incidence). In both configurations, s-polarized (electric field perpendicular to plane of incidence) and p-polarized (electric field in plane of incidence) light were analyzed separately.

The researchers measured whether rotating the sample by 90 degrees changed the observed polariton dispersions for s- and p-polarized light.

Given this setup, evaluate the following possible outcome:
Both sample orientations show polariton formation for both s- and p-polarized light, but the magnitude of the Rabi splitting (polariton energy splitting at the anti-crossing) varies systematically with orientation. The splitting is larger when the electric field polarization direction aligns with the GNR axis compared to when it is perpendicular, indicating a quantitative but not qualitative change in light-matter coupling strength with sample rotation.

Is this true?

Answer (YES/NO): NO